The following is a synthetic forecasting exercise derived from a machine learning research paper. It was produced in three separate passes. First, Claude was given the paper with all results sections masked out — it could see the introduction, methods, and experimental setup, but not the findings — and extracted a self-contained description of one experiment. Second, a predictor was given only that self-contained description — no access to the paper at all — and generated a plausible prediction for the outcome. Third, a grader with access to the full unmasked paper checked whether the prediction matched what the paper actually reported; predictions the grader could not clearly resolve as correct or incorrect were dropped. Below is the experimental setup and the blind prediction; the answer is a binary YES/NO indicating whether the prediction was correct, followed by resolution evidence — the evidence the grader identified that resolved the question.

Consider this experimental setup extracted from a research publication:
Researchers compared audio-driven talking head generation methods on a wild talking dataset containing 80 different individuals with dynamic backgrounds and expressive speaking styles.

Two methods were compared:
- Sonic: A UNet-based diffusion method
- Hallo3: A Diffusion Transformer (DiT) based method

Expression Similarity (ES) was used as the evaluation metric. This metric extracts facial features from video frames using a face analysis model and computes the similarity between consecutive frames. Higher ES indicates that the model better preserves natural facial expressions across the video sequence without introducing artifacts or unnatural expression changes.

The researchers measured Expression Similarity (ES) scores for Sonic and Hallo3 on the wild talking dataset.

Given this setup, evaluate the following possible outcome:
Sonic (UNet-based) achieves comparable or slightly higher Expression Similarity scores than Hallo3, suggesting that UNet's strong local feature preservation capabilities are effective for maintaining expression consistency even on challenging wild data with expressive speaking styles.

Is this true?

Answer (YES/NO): YES